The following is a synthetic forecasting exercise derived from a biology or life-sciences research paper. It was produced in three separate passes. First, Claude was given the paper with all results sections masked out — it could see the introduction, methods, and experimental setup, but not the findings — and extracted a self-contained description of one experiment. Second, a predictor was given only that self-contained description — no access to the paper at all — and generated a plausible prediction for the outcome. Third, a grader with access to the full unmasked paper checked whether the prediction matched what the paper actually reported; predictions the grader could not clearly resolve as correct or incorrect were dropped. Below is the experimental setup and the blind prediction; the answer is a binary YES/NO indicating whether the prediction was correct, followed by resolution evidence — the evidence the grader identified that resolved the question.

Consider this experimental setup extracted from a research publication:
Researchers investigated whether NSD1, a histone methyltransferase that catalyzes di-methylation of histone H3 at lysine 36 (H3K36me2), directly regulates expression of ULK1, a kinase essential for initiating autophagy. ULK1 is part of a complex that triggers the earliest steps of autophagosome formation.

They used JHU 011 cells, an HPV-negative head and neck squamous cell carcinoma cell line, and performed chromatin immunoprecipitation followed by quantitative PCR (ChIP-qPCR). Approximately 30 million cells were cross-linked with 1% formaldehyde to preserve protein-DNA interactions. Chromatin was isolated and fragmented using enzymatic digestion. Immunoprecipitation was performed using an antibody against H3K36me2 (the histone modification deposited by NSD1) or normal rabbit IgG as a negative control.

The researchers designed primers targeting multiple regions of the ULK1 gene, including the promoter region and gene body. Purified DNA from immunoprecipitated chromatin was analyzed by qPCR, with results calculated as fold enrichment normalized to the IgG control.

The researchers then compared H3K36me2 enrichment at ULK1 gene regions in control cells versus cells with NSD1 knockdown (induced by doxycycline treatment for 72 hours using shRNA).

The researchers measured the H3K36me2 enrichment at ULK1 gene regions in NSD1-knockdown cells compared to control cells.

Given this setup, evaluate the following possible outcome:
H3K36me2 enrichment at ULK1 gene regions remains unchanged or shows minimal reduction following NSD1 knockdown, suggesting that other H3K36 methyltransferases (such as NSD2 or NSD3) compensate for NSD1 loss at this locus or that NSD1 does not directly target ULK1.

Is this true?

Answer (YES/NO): NO